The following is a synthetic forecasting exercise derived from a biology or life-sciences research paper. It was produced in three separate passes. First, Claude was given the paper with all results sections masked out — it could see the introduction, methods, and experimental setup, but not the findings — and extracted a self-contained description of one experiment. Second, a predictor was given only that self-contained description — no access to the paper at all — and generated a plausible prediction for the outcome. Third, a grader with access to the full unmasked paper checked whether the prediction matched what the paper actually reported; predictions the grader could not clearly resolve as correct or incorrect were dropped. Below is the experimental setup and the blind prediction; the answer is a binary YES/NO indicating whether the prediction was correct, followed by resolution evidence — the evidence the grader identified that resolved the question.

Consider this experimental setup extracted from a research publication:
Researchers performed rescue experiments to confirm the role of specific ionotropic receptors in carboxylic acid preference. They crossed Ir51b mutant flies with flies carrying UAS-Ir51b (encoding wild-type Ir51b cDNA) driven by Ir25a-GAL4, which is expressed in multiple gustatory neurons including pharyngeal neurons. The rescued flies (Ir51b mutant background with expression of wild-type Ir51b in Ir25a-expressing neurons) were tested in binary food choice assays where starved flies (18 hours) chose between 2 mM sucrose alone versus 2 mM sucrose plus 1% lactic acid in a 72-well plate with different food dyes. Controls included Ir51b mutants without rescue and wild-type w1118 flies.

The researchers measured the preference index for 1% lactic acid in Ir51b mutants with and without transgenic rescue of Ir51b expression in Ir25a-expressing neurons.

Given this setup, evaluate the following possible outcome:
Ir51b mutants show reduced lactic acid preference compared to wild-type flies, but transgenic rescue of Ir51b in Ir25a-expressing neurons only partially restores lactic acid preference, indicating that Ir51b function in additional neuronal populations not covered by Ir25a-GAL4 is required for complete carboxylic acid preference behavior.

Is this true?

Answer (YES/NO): NO